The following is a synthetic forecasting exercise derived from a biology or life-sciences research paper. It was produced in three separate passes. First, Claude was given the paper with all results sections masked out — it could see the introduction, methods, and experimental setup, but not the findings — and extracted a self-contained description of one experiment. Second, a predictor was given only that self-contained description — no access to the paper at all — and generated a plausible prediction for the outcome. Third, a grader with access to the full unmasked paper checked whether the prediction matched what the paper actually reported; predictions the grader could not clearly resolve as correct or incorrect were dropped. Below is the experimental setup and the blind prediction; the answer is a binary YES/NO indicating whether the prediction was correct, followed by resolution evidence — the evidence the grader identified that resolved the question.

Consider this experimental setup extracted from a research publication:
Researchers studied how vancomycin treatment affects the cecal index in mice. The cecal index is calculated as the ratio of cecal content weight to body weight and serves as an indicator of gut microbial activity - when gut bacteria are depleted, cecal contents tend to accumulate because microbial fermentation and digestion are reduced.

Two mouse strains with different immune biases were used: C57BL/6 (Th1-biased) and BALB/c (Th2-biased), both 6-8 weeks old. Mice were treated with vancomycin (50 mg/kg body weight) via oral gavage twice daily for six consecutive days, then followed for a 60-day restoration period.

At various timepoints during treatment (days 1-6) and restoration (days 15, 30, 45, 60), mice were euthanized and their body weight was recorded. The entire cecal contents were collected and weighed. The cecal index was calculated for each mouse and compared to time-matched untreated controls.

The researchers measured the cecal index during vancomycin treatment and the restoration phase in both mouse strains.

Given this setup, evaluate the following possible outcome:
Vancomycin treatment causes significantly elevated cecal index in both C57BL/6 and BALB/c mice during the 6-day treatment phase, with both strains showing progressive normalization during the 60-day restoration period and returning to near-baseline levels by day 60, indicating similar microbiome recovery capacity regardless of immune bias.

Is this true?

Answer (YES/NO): NO